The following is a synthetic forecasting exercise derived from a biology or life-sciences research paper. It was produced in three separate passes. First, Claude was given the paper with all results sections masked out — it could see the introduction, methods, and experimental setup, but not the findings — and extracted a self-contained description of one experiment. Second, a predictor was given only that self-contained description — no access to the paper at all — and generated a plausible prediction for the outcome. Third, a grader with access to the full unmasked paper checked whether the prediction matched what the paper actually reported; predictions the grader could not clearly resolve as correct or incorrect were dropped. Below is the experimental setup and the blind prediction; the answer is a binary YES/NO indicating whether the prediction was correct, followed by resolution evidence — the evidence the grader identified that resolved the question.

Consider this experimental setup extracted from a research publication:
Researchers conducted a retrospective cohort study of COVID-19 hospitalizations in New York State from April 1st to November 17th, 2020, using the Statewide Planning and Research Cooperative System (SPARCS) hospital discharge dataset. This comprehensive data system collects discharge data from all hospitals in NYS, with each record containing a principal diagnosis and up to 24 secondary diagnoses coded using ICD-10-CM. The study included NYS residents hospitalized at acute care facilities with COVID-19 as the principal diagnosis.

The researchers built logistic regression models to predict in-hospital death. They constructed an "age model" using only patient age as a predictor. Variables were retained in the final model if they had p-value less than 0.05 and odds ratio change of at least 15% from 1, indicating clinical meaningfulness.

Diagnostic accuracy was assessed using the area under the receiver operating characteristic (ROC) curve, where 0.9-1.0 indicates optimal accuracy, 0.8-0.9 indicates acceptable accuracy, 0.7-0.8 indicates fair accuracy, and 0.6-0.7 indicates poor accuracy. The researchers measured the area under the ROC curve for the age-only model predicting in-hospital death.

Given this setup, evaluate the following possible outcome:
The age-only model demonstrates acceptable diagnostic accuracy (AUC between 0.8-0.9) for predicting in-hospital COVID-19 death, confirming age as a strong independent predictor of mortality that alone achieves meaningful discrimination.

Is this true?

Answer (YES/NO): NO